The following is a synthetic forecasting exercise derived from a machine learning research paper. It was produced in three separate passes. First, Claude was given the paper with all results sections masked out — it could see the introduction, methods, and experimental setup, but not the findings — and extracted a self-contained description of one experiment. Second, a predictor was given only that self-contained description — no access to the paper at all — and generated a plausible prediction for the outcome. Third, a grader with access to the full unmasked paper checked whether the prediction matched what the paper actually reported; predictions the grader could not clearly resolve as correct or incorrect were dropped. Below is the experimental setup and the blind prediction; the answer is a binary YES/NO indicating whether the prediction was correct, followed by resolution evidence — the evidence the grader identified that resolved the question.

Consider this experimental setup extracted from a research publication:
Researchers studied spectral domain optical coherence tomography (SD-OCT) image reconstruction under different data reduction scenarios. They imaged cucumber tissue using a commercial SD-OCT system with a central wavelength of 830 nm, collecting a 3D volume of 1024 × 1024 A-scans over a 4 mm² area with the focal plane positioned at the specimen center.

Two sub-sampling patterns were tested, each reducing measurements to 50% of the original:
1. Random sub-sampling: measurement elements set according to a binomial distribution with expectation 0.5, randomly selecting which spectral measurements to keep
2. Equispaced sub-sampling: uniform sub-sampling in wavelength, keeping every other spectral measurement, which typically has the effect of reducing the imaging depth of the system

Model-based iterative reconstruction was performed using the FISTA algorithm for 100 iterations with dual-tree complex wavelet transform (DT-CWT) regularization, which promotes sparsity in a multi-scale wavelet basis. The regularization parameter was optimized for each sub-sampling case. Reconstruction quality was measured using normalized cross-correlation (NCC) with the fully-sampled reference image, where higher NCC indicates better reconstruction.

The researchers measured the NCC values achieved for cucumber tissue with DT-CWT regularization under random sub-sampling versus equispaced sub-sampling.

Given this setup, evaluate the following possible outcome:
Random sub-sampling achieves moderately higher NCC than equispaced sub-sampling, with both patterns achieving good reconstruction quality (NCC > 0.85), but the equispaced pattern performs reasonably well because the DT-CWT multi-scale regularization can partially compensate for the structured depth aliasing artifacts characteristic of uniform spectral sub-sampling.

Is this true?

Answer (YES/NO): NO